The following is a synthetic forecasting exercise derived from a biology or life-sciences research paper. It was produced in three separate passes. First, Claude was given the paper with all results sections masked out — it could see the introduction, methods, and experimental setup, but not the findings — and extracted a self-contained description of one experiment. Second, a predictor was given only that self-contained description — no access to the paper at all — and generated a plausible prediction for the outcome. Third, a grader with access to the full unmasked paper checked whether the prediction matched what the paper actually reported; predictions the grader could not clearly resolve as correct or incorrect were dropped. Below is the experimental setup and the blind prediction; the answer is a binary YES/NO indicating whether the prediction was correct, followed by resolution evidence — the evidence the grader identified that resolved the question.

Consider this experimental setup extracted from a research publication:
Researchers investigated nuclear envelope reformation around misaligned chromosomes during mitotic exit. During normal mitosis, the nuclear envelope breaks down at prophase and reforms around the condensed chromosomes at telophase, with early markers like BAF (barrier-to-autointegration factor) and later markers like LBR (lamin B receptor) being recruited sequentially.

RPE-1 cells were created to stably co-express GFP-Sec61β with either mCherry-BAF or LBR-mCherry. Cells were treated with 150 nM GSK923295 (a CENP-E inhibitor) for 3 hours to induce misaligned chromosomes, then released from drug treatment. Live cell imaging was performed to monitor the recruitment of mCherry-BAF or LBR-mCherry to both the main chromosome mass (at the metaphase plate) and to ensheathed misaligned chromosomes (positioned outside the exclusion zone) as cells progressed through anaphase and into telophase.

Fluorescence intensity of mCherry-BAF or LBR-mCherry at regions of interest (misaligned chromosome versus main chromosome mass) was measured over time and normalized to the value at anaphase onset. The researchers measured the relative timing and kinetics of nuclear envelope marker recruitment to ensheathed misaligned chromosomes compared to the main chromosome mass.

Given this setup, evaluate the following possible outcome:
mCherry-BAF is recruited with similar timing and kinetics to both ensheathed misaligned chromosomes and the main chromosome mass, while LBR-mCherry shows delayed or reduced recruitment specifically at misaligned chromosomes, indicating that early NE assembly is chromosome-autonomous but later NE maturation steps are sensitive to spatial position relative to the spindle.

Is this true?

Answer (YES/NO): NO